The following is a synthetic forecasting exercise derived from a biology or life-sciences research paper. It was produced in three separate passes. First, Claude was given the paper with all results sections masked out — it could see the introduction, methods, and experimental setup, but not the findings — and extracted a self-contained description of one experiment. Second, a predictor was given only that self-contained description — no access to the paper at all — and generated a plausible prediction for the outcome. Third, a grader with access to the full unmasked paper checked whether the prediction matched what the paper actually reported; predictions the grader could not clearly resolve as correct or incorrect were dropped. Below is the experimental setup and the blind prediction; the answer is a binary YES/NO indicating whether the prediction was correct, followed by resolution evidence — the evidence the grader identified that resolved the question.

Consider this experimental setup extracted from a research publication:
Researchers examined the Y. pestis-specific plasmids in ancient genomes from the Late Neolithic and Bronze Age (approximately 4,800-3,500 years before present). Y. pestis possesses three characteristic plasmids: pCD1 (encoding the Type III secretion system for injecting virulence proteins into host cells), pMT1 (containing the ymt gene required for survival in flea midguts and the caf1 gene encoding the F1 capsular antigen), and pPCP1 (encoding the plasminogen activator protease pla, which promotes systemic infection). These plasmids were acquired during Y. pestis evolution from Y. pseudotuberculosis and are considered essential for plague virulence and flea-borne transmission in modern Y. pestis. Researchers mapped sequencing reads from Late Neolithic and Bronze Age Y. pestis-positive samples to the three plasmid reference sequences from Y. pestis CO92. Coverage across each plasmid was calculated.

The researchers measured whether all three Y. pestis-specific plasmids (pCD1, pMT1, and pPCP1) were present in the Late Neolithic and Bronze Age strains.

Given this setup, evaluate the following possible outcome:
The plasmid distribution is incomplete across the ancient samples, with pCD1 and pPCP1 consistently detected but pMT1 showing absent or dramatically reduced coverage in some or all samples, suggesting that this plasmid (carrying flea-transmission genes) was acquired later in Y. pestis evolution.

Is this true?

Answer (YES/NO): NO